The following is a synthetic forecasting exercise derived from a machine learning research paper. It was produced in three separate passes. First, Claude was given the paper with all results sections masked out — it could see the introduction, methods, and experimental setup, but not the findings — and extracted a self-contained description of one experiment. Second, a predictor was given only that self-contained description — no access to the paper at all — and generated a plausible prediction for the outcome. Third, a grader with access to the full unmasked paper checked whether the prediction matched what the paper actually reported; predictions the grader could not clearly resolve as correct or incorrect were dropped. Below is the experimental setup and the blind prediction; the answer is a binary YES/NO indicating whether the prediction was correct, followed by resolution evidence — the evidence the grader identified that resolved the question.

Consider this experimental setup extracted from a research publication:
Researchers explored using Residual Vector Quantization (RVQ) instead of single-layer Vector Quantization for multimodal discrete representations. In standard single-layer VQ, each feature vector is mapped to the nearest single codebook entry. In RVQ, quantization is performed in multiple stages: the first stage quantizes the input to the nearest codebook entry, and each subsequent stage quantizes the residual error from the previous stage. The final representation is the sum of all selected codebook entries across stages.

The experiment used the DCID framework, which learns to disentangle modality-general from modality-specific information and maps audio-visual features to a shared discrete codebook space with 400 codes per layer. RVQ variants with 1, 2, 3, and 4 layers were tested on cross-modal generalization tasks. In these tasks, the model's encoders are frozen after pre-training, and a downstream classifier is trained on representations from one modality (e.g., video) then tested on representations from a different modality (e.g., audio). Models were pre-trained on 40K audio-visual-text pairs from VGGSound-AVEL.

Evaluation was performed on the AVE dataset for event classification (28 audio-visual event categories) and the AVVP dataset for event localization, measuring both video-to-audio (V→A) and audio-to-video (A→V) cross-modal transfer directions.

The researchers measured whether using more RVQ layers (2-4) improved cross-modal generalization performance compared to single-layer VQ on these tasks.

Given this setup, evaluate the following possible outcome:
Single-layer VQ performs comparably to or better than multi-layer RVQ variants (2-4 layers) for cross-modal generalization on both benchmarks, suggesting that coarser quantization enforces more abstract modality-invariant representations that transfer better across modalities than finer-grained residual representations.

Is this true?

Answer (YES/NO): YES